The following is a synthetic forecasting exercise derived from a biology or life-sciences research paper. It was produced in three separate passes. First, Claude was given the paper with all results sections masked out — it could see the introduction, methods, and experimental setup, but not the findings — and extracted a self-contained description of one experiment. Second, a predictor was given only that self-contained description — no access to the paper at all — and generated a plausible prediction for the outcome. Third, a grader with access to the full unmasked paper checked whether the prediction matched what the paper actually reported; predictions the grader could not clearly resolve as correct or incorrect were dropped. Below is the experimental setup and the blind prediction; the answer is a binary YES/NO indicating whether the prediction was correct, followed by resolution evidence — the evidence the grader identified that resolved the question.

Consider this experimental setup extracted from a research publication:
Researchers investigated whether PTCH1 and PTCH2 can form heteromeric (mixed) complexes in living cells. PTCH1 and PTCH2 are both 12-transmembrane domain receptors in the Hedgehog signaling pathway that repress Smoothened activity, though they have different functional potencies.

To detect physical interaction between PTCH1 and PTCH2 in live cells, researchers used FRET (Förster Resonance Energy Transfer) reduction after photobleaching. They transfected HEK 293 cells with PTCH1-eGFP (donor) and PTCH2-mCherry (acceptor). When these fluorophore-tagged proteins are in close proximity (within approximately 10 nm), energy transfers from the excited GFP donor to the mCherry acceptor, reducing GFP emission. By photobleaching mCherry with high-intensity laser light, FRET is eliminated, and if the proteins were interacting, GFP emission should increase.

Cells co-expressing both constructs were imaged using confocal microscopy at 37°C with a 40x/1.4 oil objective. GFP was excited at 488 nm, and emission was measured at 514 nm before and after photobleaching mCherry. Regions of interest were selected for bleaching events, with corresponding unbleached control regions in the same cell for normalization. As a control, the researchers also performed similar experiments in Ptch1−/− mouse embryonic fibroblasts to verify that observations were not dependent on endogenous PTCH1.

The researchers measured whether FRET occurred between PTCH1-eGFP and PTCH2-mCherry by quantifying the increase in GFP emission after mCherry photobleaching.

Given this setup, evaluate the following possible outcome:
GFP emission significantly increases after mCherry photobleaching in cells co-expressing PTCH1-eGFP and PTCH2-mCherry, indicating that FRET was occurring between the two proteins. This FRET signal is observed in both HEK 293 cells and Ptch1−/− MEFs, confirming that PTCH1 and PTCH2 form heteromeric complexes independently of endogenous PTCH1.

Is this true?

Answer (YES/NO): NO